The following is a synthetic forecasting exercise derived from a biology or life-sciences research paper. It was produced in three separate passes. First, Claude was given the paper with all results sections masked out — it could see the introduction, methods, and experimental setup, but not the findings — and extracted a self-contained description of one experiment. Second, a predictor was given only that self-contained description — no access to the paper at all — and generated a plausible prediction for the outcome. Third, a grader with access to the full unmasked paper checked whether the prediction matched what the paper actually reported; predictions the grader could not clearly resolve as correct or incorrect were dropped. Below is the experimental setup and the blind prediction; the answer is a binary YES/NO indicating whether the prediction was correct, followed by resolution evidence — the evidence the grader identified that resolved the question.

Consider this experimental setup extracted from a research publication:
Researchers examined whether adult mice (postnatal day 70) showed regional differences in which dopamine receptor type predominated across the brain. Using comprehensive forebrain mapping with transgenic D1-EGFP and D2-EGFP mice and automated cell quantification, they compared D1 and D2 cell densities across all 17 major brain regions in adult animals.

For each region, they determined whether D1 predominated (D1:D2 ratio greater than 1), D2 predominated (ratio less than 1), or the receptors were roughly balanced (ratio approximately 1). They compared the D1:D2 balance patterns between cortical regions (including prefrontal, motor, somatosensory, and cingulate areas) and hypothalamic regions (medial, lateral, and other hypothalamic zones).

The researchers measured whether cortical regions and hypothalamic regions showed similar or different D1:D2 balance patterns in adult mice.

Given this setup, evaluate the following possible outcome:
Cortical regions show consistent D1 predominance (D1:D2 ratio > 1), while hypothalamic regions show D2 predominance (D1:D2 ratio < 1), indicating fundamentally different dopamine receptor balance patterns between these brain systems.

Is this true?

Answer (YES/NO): NO